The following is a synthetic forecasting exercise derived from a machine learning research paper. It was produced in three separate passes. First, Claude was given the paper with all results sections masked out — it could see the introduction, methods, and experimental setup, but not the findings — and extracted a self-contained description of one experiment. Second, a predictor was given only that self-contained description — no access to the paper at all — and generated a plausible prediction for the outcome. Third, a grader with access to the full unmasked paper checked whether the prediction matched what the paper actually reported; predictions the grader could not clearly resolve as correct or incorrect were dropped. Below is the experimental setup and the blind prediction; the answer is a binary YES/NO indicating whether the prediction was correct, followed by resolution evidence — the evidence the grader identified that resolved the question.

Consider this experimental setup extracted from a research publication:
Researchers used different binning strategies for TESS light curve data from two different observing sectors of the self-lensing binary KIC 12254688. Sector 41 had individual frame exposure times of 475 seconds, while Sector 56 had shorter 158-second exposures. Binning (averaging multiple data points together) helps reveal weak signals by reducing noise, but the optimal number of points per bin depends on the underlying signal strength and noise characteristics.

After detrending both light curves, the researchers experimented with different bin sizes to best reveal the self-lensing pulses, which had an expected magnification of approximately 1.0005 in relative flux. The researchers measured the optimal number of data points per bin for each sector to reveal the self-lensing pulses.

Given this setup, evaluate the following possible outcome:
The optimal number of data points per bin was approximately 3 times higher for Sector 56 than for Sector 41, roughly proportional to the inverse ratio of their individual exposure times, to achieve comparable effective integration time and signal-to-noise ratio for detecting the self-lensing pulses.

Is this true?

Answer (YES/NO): NO